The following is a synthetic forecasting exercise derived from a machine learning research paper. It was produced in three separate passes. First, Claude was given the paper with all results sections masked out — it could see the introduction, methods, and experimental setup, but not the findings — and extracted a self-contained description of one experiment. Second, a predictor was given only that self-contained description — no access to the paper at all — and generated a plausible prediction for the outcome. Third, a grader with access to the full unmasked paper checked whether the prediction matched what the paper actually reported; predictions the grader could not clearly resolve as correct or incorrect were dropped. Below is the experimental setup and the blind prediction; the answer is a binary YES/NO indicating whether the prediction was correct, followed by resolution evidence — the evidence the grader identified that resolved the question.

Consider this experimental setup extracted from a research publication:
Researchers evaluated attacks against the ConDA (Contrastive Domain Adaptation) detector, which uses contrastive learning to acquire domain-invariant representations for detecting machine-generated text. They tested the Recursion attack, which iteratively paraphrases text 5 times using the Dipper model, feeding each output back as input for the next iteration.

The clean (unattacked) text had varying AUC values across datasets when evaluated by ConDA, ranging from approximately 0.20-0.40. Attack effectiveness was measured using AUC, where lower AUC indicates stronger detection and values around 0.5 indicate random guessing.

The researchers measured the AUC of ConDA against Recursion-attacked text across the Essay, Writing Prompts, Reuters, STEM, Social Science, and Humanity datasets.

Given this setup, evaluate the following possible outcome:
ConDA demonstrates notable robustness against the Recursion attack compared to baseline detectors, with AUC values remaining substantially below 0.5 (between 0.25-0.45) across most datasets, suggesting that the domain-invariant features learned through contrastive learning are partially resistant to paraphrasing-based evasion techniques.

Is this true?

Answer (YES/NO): NO